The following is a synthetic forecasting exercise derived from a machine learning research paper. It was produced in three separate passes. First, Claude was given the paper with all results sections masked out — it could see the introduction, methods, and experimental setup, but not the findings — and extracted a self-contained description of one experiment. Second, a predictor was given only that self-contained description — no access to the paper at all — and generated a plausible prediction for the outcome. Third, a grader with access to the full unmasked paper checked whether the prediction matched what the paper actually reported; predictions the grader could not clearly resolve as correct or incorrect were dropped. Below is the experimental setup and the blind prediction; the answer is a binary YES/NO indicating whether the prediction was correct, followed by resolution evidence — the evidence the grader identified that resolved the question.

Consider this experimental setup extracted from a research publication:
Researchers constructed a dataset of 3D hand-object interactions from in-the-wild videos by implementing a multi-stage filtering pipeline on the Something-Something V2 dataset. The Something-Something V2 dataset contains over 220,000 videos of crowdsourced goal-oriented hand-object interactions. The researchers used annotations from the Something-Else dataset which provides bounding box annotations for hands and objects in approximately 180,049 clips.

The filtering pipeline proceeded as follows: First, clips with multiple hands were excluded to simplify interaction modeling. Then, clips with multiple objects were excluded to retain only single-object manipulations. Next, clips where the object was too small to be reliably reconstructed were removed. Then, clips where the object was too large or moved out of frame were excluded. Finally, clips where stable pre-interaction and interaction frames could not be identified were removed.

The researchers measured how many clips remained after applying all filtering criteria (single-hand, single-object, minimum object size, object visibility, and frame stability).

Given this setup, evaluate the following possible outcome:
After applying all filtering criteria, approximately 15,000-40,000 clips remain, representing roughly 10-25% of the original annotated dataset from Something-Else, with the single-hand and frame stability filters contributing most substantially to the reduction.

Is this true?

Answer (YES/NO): NO